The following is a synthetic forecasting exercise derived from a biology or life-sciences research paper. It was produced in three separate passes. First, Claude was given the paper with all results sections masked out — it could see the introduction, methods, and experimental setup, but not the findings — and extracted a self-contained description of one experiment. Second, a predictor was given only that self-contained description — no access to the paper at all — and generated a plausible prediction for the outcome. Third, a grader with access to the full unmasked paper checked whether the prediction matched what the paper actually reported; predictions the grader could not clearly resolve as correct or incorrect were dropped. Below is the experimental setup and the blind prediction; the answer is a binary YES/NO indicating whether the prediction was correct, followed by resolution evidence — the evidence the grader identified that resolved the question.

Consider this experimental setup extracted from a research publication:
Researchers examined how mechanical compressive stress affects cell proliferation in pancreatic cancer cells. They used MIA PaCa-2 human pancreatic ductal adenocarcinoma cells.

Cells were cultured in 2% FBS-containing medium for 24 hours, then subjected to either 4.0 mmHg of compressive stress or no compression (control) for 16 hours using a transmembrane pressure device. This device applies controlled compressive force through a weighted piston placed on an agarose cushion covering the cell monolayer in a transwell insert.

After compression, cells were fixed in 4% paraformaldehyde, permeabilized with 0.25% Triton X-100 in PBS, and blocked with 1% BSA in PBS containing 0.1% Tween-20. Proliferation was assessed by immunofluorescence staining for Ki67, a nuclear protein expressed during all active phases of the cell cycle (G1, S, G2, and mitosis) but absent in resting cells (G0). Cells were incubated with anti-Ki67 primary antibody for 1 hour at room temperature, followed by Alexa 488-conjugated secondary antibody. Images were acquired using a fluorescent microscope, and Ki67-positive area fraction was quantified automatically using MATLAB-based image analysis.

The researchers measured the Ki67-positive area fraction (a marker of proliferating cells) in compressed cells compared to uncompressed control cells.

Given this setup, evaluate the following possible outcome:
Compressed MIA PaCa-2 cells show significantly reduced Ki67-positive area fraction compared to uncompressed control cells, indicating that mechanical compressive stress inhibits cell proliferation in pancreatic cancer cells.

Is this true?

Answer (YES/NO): NO